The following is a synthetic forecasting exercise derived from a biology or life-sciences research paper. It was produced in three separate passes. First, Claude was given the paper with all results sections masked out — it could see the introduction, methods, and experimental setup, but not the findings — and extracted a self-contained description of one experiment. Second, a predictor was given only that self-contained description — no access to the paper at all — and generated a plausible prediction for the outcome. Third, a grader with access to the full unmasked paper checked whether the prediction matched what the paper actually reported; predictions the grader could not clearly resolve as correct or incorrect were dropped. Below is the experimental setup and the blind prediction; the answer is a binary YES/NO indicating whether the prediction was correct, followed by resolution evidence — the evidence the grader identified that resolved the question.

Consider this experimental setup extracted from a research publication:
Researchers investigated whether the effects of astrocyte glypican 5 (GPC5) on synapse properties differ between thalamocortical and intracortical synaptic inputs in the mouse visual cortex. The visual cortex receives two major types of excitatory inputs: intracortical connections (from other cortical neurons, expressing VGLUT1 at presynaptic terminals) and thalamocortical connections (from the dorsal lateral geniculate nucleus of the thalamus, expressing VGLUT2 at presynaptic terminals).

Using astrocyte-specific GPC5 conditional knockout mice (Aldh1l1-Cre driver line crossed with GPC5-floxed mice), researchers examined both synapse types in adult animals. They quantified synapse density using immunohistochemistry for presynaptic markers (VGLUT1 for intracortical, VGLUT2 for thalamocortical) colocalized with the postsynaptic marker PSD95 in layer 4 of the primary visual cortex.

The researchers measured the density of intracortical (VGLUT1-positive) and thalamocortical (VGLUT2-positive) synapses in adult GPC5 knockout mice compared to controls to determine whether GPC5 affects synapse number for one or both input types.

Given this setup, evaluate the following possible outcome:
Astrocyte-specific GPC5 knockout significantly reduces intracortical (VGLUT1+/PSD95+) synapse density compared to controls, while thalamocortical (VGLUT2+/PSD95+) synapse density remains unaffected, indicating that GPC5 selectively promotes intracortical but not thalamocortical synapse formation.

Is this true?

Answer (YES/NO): NO